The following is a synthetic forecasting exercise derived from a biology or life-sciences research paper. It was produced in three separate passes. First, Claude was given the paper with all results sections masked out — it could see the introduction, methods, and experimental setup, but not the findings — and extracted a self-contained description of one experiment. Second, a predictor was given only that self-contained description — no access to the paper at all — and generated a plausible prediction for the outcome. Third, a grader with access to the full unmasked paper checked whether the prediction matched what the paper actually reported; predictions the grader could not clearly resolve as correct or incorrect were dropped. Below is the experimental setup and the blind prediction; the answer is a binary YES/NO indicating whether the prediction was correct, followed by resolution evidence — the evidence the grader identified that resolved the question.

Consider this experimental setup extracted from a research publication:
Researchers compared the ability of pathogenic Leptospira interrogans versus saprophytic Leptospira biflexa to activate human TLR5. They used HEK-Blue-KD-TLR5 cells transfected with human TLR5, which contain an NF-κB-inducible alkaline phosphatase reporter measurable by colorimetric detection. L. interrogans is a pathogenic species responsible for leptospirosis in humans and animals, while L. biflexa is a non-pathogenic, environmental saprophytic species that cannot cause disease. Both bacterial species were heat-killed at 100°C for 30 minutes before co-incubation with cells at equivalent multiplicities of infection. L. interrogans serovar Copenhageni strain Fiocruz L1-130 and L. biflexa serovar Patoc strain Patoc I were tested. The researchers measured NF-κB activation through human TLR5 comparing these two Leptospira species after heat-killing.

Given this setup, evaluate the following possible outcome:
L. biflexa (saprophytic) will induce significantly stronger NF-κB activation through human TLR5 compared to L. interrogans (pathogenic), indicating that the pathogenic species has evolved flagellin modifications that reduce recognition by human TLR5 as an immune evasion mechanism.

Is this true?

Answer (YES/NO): NO